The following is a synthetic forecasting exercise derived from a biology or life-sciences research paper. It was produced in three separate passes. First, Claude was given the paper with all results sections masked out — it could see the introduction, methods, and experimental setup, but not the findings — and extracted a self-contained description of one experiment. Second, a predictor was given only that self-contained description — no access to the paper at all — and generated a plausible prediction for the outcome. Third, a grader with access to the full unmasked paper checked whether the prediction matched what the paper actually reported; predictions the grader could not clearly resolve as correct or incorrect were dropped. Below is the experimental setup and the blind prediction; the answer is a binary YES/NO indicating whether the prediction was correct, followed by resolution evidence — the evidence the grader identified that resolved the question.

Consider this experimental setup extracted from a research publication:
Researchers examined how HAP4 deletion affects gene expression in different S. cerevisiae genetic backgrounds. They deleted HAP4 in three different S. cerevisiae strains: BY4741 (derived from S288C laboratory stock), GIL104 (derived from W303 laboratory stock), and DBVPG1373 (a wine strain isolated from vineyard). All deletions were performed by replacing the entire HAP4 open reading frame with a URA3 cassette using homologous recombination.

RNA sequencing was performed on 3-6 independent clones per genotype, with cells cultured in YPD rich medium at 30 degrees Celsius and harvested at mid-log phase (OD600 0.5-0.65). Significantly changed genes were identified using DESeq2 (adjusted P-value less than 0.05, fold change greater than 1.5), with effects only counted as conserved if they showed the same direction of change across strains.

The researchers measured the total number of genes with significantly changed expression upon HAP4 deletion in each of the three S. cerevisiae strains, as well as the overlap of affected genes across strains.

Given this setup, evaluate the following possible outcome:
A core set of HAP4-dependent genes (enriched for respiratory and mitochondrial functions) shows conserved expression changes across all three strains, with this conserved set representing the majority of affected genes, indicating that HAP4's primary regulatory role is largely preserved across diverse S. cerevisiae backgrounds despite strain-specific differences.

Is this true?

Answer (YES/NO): NO